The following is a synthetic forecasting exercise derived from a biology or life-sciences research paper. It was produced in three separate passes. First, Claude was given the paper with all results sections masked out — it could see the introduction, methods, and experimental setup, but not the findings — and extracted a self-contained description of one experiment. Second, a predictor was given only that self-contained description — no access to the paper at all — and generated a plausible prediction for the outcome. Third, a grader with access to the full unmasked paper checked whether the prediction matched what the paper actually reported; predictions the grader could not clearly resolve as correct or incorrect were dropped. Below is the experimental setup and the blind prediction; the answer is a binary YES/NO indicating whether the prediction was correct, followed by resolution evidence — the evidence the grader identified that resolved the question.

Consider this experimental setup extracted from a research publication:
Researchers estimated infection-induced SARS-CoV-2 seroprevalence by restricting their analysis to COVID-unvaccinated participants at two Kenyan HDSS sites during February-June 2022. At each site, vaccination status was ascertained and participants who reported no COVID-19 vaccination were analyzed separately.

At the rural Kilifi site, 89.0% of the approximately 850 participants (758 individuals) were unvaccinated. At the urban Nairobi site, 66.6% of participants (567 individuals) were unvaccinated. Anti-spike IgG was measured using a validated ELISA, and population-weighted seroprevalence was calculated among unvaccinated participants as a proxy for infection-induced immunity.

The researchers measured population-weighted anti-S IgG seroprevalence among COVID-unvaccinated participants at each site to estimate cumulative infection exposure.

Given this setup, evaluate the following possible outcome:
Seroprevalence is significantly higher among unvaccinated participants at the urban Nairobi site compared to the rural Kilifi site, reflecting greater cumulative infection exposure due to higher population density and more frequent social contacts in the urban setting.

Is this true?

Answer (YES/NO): YES